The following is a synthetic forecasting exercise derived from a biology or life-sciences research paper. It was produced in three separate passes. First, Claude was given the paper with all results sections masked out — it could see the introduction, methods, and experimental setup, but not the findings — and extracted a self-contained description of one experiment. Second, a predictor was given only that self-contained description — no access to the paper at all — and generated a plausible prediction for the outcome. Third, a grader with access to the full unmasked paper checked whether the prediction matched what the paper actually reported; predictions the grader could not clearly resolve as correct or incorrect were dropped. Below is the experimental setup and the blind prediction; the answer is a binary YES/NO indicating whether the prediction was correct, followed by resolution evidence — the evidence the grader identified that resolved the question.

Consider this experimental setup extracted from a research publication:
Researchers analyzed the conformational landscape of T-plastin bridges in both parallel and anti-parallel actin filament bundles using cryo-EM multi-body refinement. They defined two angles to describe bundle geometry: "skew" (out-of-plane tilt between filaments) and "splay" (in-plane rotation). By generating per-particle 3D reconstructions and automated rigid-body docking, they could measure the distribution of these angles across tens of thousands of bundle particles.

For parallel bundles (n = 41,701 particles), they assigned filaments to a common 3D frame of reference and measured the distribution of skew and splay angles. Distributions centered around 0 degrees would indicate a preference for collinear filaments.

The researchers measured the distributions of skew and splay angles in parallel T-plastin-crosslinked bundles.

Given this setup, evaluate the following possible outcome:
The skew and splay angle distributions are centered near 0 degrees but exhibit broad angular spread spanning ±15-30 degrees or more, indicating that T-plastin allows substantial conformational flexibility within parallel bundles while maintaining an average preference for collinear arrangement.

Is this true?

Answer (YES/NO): YES